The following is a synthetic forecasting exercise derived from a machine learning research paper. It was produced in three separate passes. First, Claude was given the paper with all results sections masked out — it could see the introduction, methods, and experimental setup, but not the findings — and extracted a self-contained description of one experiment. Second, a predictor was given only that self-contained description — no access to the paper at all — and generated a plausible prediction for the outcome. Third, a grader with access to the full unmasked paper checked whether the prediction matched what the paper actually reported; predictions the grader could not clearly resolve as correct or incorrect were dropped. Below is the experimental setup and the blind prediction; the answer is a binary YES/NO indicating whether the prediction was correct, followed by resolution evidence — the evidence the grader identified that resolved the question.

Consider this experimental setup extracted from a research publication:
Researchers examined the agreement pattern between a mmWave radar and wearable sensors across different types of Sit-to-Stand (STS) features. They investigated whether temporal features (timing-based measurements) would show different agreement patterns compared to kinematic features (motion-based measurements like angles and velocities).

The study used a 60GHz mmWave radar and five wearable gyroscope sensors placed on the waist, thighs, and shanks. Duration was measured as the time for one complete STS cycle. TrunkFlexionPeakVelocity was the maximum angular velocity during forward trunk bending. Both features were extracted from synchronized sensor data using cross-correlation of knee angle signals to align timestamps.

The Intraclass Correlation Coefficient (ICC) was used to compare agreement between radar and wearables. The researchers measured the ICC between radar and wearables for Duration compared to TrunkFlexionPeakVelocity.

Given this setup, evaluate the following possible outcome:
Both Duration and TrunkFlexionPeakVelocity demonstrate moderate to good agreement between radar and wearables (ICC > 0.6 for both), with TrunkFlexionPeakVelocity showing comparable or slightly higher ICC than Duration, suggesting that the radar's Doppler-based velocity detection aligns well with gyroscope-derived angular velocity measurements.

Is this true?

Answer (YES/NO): NO